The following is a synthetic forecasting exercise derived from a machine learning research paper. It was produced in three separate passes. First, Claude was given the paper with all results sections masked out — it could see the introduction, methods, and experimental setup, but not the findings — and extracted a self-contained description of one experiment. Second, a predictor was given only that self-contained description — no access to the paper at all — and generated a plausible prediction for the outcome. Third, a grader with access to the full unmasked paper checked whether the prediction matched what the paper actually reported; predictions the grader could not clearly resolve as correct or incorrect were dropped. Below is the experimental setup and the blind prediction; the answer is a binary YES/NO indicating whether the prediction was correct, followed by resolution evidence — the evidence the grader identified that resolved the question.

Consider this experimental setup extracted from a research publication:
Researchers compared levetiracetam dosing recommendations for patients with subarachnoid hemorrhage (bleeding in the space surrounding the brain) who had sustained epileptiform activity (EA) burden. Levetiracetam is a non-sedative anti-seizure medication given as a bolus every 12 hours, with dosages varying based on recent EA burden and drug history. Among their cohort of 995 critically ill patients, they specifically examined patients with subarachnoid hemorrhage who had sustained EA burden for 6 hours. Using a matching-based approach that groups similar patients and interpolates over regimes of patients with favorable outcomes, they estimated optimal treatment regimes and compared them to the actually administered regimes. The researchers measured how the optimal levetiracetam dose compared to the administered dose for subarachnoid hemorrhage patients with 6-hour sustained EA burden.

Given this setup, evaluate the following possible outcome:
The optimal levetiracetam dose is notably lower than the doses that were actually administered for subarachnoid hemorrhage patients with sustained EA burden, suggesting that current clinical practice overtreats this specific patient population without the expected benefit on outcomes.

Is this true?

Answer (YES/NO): NO